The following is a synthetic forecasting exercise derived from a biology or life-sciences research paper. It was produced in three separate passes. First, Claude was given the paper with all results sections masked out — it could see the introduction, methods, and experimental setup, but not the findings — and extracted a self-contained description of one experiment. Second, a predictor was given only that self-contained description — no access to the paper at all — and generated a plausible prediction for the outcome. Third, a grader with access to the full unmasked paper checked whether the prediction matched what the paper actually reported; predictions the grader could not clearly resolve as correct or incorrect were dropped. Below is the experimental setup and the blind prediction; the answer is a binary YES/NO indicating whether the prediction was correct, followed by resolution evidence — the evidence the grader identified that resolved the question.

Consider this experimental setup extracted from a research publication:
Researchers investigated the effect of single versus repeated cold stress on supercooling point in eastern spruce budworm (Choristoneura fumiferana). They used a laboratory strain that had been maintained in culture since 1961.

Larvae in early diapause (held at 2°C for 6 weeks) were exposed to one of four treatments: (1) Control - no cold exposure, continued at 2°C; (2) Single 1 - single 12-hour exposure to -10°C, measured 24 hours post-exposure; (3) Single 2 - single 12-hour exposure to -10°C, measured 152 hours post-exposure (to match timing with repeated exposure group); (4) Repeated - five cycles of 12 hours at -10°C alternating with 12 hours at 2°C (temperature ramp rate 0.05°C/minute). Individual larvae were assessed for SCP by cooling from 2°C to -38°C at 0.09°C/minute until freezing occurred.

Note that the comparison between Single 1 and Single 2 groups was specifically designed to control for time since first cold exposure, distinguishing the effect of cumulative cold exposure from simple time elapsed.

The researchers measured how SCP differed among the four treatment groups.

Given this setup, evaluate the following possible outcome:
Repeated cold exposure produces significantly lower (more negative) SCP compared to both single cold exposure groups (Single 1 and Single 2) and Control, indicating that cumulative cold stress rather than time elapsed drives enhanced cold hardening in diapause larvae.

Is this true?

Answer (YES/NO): NO